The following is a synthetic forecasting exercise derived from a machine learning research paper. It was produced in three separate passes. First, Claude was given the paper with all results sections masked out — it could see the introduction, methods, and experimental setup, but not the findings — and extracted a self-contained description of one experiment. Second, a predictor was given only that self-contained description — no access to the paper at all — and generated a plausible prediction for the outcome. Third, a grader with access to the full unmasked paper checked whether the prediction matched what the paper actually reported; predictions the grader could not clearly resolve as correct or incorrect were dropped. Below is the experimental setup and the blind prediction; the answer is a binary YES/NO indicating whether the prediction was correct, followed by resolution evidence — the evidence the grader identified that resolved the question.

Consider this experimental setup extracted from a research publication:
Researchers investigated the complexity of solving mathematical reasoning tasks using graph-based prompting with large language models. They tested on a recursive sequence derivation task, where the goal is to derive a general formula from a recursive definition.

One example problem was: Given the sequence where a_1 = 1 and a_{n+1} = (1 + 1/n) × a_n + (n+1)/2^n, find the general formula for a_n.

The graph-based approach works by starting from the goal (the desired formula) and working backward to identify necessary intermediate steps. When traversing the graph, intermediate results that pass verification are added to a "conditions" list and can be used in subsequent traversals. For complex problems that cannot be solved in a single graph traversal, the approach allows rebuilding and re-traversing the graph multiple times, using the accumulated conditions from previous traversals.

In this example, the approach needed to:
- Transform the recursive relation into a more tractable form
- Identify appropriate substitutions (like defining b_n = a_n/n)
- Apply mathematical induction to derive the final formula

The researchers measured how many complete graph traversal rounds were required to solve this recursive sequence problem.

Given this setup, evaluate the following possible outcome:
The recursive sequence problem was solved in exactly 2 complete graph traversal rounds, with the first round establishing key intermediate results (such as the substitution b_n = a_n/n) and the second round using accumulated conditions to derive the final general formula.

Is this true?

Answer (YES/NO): NO